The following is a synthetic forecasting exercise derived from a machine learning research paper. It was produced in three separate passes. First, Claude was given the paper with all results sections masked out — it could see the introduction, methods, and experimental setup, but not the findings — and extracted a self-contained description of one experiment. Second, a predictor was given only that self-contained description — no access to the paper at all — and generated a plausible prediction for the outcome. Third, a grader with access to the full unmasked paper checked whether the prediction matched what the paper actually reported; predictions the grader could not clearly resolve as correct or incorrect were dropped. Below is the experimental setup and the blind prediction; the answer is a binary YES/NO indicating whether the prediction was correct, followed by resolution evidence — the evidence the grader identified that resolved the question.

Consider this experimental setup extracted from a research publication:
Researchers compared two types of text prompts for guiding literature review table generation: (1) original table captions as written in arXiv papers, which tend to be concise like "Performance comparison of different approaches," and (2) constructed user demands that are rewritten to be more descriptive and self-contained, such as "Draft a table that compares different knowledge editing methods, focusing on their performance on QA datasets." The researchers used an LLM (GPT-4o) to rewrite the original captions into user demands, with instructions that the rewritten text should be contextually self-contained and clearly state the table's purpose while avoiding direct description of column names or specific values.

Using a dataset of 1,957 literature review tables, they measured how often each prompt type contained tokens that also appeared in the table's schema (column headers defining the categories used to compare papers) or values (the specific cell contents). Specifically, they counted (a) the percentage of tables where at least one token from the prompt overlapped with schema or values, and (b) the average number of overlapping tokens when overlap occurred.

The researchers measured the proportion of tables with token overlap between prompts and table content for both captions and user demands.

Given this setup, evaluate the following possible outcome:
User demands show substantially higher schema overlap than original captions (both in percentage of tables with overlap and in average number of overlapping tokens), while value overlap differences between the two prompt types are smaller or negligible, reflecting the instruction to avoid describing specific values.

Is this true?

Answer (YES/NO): NO